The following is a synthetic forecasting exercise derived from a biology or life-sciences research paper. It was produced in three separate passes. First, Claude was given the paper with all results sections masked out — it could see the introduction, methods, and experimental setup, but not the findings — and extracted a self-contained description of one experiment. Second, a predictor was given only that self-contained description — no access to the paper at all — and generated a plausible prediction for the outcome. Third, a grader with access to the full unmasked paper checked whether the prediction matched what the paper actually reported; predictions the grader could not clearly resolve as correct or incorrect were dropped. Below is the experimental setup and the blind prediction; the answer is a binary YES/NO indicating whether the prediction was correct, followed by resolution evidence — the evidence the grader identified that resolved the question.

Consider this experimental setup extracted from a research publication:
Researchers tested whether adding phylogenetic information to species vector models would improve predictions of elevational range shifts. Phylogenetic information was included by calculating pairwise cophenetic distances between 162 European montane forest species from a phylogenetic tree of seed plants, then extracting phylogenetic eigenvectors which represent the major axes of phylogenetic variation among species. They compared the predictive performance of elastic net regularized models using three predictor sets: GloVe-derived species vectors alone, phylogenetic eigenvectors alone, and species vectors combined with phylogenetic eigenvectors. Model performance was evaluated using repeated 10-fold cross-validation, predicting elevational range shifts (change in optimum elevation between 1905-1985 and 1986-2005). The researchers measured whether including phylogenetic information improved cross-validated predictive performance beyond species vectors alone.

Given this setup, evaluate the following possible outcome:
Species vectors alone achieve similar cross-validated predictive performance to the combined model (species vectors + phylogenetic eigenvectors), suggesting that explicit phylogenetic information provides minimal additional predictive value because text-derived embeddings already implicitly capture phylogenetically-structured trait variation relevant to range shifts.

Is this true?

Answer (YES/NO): NO